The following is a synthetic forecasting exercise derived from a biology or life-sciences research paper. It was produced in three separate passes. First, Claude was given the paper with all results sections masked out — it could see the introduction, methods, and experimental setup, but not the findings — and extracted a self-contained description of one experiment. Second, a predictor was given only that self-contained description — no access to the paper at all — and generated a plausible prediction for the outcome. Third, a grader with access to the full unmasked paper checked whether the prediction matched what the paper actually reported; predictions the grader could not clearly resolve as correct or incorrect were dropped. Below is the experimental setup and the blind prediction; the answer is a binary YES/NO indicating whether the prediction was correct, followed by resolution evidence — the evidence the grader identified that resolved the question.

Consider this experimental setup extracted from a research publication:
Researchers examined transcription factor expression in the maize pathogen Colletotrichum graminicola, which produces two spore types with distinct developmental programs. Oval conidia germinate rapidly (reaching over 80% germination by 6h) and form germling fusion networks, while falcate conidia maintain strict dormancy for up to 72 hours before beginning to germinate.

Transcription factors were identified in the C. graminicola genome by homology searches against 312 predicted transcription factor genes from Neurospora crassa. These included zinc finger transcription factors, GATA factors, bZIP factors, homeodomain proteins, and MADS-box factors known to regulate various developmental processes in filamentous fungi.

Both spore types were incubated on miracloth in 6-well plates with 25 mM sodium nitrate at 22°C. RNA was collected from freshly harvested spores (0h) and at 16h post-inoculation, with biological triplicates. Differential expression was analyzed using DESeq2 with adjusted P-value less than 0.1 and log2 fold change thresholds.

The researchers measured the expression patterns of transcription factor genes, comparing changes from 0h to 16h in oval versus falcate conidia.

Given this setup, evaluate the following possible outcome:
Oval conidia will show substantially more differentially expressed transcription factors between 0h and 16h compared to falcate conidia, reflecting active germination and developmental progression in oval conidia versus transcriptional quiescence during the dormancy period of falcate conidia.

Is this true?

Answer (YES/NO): NO